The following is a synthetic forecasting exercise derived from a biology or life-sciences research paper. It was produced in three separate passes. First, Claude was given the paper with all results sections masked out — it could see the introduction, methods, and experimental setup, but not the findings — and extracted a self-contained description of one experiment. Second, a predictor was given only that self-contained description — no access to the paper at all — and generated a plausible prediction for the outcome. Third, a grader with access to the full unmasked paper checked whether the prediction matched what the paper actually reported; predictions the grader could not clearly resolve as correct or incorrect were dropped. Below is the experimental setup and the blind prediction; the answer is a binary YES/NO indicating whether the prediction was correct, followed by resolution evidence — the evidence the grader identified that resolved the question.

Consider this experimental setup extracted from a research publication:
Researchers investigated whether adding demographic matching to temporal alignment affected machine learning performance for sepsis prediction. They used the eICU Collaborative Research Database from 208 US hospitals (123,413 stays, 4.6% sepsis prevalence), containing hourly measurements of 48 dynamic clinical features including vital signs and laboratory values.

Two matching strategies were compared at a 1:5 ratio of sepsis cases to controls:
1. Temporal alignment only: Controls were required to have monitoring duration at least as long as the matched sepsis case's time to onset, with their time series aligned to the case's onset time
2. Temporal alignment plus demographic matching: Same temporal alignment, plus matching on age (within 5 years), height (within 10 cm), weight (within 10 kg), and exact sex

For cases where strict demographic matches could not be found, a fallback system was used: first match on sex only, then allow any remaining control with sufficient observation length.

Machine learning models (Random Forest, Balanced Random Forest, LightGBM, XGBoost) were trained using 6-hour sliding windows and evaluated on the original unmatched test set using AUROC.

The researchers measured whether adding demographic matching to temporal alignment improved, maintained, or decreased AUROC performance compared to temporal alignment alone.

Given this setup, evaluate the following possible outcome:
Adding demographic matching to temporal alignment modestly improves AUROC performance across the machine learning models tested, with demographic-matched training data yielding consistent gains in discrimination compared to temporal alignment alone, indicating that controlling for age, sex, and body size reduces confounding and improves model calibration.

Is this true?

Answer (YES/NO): NO